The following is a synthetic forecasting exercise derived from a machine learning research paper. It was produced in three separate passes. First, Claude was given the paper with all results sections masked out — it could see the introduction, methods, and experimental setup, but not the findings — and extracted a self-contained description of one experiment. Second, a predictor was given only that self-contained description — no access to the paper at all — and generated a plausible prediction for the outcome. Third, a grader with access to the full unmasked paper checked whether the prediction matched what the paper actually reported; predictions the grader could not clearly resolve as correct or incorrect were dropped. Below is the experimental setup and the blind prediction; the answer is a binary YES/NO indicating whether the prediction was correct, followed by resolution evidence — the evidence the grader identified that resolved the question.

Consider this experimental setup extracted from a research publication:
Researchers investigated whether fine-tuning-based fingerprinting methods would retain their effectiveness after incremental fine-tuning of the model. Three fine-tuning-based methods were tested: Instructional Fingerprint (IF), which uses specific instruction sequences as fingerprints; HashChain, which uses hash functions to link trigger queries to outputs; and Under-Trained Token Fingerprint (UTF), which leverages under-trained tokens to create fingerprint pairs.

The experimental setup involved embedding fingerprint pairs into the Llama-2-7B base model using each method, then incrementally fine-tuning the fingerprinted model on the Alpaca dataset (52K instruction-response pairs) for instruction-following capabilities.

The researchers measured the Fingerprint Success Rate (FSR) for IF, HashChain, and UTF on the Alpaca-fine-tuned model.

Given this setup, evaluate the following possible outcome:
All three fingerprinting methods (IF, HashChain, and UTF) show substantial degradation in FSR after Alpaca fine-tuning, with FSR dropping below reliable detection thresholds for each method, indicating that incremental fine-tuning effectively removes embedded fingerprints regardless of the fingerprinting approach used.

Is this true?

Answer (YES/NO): YES